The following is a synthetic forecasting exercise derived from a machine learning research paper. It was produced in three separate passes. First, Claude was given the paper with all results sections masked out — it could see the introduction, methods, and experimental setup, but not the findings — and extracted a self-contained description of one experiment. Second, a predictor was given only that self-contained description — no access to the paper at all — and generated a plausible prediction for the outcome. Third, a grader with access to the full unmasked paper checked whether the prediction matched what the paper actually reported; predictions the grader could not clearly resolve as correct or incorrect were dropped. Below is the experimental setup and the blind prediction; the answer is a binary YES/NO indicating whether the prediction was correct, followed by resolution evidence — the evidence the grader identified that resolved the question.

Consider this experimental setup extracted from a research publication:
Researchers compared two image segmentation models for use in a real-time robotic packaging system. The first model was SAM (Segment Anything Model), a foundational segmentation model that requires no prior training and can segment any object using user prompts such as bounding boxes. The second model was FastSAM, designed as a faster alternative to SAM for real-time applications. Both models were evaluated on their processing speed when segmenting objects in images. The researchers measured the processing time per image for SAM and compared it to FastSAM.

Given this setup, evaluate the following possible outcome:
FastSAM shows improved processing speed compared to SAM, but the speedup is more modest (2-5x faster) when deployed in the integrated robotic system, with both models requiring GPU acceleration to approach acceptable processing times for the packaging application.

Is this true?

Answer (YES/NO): NO